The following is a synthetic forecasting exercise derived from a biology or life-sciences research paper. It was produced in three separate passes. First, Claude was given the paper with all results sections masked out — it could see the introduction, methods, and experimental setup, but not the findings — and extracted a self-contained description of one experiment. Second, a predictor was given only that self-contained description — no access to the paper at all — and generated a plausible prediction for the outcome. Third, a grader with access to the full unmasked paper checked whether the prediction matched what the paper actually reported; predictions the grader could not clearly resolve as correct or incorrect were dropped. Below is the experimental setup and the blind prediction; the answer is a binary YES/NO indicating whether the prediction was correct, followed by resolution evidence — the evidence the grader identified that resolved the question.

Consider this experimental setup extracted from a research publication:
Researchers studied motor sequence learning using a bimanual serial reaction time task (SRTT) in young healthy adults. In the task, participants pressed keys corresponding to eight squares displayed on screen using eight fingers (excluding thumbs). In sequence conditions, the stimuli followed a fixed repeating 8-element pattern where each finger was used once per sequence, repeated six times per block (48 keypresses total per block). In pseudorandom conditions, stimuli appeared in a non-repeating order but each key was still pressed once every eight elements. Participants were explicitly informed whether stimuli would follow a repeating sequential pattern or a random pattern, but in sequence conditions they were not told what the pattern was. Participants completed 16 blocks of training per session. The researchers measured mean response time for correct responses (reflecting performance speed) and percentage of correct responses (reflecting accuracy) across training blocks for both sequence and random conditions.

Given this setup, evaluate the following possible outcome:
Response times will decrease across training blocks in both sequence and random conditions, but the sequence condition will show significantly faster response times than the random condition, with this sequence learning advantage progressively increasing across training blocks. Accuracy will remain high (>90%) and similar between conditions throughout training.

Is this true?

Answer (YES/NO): NO